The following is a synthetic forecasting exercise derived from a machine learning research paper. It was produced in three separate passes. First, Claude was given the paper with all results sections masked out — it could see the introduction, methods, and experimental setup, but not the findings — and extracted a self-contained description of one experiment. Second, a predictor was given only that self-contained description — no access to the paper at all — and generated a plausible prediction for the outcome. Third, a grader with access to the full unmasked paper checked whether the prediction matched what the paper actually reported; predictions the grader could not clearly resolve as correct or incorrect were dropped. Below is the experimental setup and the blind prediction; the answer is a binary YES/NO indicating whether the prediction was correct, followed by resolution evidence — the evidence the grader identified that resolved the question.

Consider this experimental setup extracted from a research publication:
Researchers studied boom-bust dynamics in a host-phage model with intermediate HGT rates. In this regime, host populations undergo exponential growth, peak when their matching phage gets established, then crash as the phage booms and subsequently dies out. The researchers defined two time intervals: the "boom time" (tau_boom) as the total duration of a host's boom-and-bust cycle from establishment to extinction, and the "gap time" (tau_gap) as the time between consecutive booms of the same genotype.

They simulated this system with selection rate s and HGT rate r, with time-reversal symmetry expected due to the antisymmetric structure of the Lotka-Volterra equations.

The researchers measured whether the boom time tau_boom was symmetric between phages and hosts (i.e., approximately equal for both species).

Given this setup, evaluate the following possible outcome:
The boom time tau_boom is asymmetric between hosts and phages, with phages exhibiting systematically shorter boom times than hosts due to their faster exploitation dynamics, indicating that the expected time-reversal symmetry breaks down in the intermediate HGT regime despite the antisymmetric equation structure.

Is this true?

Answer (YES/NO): NO